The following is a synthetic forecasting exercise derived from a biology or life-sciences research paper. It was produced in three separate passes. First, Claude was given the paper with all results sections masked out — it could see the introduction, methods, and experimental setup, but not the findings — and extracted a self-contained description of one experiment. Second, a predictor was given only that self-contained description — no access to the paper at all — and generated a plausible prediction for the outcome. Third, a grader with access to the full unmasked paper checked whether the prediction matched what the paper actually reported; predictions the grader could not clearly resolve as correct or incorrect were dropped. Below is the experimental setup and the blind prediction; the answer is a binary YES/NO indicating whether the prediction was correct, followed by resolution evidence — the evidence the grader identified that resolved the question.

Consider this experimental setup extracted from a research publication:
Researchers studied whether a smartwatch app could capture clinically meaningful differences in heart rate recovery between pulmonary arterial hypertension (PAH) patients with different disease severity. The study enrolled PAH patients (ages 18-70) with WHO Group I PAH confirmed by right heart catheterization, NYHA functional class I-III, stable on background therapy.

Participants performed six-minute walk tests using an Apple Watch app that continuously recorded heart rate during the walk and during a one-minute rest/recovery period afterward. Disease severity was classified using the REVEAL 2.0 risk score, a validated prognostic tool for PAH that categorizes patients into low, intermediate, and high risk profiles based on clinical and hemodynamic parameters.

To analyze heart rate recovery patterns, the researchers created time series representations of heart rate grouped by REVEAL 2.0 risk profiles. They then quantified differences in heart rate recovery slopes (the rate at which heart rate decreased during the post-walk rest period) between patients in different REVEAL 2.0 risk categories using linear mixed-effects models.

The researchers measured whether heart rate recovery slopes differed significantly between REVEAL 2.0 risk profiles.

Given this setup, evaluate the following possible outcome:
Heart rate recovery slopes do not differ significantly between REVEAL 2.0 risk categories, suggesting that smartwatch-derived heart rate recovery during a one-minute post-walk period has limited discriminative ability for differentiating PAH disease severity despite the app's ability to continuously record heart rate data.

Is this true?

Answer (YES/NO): NO